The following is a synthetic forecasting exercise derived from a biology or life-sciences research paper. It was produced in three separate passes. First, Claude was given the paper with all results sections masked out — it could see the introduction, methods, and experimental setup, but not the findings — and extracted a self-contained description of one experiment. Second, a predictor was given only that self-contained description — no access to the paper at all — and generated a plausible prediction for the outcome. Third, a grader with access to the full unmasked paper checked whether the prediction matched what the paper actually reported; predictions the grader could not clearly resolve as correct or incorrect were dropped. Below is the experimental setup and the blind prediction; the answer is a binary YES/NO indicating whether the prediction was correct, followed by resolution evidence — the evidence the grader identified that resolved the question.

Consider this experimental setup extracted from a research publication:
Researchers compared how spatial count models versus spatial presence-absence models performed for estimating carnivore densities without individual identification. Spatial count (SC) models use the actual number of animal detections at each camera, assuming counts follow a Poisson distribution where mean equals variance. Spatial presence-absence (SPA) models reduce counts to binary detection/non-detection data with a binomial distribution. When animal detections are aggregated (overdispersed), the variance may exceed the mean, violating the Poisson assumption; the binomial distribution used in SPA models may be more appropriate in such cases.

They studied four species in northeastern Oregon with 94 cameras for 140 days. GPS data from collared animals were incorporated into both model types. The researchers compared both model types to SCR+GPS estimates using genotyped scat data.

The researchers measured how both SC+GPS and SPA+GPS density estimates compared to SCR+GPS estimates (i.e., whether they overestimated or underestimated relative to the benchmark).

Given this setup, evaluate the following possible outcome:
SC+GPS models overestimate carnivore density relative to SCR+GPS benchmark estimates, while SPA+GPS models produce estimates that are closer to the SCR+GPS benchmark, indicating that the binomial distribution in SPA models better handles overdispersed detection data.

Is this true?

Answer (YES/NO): NO